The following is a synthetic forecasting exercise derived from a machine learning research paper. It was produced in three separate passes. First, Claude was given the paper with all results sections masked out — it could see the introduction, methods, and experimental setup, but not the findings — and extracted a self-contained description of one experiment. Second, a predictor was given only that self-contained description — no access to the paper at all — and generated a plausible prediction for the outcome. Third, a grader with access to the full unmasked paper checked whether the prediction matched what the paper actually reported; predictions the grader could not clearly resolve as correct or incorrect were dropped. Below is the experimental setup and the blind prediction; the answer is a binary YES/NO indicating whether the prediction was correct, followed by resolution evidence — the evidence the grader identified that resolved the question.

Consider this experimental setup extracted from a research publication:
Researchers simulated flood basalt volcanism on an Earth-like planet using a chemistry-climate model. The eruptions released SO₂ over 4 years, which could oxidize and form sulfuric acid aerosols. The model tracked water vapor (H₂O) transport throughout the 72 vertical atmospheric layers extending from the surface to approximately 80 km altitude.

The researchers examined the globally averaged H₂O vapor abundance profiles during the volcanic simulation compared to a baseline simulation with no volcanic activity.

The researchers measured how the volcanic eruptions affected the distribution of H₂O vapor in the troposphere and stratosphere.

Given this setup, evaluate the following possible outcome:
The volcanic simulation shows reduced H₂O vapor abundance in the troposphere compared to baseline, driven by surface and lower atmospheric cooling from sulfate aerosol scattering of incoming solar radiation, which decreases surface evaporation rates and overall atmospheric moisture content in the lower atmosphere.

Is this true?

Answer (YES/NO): NO